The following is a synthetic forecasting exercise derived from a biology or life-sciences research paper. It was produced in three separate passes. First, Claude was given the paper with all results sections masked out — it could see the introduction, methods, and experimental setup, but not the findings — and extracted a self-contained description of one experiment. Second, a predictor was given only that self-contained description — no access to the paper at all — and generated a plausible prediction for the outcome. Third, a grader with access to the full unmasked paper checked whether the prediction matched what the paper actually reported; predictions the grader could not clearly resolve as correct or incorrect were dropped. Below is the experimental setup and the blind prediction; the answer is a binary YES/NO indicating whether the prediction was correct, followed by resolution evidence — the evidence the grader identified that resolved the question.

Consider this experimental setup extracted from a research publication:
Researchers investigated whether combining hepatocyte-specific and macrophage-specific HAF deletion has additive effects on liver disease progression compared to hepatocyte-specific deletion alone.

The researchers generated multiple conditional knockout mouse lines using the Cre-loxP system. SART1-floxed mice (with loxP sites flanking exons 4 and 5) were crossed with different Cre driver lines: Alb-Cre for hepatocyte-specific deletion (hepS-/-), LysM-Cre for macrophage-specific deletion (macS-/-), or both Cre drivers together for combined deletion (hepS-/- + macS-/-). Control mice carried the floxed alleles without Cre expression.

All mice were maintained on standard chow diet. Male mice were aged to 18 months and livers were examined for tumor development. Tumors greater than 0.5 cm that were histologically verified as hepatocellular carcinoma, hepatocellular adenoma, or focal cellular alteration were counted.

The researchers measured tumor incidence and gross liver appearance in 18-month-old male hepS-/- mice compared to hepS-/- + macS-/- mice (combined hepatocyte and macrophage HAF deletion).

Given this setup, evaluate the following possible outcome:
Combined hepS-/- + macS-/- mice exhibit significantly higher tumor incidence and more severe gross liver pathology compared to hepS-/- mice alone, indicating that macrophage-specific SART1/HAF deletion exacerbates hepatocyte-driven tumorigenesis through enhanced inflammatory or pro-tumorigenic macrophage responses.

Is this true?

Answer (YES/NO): NO